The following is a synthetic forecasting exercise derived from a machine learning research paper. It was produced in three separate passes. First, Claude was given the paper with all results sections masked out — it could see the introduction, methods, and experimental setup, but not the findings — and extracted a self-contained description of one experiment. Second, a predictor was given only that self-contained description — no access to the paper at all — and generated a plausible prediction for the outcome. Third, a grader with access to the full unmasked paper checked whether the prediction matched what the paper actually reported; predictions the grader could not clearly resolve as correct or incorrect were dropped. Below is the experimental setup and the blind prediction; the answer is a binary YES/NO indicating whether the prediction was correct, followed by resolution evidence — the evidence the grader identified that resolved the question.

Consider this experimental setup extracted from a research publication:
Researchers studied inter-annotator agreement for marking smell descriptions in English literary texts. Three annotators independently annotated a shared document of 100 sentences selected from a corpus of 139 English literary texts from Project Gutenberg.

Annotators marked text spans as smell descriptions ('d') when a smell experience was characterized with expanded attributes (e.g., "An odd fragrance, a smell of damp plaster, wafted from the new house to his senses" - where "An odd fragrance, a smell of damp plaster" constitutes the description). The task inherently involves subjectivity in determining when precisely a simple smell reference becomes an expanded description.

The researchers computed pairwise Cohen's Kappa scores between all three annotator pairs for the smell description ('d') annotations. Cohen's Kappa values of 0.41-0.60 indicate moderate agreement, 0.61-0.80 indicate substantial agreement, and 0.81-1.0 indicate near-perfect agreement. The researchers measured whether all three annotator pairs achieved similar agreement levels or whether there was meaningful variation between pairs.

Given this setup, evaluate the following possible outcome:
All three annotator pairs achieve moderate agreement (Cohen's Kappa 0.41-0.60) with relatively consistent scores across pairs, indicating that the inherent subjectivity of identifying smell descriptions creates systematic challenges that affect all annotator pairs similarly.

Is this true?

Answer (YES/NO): NO